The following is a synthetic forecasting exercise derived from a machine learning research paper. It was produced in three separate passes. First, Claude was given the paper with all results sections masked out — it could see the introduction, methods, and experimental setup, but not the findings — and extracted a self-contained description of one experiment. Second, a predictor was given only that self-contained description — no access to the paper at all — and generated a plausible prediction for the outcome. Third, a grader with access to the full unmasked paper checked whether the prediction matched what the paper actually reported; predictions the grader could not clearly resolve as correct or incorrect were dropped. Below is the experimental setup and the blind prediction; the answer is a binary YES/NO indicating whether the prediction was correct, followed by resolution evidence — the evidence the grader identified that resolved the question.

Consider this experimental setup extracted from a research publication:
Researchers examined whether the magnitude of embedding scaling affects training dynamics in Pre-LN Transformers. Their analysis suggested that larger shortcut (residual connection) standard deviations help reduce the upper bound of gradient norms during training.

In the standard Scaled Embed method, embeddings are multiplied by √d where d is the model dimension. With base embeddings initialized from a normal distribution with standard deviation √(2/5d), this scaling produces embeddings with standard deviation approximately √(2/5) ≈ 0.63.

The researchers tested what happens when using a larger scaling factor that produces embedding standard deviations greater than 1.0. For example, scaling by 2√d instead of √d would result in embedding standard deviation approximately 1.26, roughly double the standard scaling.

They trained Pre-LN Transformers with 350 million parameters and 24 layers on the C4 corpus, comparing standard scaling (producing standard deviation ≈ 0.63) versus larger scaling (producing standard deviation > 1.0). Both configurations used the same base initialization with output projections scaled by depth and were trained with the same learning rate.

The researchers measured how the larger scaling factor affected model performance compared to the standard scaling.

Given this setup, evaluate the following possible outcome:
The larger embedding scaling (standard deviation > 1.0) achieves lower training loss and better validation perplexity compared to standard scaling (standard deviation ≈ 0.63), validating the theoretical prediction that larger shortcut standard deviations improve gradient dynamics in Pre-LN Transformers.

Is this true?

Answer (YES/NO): NO